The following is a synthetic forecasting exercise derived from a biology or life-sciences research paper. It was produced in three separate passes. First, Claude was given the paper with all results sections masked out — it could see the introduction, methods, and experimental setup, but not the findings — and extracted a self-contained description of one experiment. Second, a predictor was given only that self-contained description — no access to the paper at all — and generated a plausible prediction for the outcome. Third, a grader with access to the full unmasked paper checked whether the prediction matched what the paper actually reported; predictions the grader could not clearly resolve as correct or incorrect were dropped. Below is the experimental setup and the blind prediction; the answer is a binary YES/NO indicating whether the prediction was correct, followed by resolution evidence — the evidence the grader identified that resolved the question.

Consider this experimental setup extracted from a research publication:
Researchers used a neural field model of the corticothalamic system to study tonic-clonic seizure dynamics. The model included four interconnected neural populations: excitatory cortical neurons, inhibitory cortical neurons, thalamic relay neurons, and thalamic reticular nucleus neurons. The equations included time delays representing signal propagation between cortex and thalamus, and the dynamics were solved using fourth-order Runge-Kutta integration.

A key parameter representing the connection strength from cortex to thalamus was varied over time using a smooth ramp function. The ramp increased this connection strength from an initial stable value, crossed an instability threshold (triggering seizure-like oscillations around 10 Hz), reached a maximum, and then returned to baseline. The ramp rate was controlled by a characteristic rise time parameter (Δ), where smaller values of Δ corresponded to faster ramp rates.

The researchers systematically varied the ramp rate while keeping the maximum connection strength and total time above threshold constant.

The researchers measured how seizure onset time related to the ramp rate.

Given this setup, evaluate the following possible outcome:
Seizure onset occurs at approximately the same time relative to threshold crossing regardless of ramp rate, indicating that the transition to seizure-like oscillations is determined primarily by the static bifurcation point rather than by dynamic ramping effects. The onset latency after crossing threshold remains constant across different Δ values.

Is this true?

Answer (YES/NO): NO